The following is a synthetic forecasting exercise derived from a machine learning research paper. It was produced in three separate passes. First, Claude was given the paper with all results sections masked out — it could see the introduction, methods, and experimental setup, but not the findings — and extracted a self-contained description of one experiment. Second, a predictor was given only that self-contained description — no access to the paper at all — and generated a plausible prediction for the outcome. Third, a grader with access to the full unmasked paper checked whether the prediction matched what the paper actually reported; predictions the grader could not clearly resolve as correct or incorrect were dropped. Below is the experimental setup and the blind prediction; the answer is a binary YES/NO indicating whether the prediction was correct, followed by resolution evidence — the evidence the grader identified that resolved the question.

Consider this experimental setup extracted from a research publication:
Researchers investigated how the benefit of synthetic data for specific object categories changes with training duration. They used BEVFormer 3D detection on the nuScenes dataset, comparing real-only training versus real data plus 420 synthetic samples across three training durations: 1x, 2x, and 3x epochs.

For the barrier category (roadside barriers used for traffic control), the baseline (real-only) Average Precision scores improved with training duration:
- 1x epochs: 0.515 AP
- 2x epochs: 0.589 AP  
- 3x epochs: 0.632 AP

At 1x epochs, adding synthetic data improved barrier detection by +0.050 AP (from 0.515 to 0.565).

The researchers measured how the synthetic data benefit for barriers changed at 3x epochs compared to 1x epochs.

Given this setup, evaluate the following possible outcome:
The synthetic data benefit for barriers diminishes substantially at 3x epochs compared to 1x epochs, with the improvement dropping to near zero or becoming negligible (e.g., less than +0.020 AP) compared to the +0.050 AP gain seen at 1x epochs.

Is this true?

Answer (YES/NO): YES